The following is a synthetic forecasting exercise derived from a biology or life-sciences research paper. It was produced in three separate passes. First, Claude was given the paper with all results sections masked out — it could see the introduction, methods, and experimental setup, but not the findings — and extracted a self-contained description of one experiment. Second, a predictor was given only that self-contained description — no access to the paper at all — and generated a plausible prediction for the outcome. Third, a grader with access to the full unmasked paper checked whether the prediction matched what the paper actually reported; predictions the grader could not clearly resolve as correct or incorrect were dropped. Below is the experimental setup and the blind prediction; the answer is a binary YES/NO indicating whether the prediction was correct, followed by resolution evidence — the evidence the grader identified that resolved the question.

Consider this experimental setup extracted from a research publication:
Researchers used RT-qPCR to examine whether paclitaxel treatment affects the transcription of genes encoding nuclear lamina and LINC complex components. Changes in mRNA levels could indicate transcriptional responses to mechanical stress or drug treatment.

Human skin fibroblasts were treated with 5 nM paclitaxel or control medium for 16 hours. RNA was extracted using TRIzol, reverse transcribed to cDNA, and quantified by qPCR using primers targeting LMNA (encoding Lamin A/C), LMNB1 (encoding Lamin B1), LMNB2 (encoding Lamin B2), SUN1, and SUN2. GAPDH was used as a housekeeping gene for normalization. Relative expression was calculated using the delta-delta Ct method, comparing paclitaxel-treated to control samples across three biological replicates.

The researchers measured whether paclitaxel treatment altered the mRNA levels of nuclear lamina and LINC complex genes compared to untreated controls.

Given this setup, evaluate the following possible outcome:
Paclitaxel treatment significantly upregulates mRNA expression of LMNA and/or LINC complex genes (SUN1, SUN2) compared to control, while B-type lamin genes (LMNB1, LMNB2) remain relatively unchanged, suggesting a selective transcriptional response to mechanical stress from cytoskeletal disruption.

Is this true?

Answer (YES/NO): NO